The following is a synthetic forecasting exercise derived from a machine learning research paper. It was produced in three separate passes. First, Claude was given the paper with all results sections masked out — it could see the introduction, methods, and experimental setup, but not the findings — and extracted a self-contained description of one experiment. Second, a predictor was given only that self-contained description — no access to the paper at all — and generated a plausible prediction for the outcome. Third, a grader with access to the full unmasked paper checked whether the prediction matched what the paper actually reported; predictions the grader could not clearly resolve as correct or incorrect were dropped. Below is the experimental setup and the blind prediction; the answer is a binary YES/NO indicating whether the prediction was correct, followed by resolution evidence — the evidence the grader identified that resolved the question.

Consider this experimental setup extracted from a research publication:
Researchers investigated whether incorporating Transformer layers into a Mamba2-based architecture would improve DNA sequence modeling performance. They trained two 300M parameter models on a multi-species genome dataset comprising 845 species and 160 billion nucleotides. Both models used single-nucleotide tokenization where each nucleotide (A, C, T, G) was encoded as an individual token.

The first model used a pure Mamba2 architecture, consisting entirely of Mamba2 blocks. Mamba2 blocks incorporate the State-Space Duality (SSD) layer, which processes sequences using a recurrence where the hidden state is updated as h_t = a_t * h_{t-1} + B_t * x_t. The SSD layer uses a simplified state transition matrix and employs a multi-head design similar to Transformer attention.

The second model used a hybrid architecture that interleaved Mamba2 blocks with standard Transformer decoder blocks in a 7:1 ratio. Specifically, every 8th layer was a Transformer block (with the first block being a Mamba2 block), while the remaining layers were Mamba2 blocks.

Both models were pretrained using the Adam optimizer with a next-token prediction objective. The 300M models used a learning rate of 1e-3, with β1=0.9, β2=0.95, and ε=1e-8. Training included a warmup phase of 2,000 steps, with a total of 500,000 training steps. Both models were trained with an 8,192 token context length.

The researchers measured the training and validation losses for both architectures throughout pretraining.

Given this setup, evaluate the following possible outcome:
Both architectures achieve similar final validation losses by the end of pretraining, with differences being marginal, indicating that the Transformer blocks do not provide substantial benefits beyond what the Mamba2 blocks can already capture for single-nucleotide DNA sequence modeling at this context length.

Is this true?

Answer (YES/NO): NO